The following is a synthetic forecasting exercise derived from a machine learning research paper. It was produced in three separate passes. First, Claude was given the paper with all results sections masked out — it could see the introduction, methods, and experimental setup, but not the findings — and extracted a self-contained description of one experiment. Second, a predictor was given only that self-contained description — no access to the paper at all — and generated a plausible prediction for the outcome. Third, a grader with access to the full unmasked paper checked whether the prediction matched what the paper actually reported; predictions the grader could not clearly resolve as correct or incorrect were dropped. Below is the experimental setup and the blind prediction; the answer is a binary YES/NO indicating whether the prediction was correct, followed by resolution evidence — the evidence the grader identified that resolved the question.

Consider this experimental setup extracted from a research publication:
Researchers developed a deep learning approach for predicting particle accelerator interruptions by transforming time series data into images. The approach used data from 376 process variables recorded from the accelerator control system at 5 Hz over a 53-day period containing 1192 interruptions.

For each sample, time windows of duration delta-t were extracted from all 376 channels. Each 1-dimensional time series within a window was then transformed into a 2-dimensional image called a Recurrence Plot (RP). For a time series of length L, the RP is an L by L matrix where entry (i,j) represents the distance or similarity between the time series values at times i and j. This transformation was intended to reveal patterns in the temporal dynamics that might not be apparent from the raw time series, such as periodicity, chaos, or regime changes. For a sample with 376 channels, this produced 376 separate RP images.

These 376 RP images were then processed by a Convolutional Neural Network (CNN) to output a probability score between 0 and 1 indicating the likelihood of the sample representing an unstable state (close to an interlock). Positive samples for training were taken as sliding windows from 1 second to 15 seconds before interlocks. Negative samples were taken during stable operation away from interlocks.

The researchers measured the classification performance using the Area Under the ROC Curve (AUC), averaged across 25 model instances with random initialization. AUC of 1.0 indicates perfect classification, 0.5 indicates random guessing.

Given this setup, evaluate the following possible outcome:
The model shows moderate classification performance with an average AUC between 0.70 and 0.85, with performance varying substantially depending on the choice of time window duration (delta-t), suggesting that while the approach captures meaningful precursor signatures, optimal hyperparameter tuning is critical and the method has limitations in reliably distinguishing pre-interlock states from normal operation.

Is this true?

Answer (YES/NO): NO